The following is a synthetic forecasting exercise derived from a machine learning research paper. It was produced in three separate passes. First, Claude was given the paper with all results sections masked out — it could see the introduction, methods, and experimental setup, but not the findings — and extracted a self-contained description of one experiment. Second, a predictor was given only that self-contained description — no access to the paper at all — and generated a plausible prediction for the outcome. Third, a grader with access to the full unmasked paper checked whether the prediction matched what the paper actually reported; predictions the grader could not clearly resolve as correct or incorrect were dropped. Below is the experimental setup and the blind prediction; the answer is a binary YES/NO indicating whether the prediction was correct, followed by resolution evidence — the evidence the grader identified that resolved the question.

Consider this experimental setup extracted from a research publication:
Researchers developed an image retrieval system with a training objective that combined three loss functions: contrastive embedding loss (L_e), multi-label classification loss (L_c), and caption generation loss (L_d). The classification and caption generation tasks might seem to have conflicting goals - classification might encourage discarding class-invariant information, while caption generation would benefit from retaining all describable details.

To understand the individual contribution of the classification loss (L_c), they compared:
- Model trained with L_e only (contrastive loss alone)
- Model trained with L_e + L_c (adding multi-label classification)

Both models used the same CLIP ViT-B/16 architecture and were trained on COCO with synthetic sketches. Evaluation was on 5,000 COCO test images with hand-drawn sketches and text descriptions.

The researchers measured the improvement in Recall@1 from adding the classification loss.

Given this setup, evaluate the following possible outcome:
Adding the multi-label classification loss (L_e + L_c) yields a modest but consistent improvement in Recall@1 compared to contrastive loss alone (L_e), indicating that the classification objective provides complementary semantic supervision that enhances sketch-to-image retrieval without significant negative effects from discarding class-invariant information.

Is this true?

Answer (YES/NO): YES